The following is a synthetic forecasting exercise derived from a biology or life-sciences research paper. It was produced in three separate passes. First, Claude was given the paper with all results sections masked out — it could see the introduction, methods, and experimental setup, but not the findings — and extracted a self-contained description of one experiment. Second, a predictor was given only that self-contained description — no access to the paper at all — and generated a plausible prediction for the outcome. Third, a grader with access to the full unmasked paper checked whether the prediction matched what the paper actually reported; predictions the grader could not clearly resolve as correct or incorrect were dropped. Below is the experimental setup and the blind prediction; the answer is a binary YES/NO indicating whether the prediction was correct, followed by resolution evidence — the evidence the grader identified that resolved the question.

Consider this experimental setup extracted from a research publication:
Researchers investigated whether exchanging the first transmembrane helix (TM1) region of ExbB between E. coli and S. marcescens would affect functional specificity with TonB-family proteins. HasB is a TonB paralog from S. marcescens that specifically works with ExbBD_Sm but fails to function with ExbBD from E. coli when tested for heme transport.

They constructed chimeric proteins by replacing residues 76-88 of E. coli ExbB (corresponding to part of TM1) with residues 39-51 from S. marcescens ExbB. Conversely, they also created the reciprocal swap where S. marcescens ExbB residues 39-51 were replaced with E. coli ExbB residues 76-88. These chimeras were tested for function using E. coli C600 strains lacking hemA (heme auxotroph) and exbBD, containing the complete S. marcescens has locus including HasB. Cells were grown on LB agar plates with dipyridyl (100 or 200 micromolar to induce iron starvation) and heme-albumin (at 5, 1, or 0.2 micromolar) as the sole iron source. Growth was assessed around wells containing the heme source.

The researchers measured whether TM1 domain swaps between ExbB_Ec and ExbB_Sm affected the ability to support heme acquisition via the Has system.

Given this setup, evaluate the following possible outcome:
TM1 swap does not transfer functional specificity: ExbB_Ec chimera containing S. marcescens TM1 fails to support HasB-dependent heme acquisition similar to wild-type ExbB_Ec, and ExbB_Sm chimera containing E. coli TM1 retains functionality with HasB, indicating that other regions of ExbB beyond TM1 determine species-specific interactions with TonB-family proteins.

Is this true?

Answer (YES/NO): NO